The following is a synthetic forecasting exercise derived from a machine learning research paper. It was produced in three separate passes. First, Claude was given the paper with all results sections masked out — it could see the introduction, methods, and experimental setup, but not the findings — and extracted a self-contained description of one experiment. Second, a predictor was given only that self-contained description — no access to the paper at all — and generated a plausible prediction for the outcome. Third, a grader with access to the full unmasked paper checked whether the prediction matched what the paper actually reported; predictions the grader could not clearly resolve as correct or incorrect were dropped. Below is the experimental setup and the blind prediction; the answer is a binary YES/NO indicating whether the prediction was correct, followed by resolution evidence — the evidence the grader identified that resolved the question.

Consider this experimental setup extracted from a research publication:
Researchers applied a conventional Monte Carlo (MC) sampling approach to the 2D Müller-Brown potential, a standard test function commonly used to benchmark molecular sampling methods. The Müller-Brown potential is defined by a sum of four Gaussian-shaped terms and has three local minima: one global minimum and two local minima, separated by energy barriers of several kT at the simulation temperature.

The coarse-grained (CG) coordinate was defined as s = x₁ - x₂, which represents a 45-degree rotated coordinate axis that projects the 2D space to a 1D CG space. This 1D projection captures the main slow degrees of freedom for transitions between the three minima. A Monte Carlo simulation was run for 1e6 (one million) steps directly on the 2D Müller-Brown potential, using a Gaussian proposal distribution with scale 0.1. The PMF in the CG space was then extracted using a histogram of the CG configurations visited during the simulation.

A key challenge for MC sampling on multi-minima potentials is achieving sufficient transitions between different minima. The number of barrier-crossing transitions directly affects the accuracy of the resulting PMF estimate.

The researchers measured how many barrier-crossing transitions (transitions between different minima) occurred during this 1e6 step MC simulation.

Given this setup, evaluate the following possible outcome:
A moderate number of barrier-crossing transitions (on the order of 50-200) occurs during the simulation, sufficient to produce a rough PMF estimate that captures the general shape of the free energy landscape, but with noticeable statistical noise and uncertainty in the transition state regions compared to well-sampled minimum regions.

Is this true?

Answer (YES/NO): NO